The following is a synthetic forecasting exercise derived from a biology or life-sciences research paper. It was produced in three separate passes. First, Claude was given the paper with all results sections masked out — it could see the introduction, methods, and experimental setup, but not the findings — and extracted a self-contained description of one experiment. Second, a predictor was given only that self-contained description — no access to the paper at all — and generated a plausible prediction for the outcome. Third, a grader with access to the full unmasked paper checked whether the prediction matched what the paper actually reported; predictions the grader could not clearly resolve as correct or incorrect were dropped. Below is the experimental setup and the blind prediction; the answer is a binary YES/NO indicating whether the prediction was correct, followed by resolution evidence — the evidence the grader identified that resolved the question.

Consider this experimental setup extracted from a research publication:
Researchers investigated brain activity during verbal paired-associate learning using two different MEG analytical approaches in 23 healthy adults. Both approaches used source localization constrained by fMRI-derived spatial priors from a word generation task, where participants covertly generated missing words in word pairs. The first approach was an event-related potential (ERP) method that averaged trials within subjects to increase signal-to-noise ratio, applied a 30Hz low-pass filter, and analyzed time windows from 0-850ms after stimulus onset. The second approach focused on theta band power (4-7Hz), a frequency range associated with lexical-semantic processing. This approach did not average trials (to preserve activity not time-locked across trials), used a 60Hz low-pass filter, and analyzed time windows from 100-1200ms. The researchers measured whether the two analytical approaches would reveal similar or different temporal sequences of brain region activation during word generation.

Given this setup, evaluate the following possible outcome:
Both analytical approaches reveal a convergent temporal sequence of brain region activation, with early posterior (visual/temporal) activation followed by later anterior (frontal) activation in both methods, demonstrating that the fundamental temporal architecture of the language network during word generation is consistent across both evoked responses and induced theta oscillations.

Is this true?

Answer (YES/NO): NO